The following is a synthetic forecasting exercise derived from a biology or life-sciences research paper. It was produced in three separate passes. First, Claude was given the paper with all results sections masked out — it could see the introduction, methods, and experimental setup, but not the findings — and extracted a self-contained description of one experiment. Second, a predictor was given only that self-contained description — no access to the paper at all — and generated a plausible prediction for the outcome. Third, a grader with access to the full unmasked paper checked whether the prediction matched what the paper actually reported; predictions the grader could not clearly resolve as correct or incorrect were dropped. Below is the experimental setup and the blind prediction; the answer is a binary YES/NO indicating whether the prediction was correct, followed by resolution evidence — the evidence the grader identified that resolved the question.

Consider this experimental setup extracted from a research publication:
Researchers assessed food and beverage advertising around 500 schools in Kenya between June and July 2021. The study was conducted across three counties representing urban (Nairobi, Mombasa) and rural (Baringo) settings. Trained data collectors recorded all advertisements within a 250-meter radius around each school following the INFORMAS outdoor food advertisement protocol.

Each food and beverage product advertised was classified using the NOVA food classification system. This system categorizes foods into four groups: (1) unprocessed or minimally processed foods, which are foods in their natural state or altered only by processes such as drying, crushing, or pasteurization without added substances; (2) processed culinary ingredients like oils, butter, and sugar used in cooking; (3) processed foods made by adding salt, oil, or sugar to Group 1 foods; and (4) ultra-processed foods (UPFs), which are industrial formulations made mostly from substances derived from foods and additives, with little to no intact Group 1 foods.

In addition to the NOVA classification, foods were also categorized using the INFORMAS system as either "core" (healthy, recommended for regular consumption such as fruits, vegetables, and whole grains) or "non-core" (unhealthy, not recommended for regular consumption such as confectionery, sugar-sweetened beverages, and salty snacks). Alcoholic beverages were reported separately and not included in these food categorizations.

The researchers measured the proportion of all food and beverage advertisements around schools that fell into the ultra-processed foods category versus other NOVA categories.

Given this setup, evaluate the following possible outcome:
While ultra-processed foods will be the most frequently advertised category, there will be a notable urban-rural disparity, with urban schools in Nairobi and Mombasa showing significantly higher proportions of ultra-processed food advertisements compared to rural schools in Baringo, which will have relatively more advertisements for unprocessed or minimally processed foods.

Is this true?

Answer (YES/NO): NO